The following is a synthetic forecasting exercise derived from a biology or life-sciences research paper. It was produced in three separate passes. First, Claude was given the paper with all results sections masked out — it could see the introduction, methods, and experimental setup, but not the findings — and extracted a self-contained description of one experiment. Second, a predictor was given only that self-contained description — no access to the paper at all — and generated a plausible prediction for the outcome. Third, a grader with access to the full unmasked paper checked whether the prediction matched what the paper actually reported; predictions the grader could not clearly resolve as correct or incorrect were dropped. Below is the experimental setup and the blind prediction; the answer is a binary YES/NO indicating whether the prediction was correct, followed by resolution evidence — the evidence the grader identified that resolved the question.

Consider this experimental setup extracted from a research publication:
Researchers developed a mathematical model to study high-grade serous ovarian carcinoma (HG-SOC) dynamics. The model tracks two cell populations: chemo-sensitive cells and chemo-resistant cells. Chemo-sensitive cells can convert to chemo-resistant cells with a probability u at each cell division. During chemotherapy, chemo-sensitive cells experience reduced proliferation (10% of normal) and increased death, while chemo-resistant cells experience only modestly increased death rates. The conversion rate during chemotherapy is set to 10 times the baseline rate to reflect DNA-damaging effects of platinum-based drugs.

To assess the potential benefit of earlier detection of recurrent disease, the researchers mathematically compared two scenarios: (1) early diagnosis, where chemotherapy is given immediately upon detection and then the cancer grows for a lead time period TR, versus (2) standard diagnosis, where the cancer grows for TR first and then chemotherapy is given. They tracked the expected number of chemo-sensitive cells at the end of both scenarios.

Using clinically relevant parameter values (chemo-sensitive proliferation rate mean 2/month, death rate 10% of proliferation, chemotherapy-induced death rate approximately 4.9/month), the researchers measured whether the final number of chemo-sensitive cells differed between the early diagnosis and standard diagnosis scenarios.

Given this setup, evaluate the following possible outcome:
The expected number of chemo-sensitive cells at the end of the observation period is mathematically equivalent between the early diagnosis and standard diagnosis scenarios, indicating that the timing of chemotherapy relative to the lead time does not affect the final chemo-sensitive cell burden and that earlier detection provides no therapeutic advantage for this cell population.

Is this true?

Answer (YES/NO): YES